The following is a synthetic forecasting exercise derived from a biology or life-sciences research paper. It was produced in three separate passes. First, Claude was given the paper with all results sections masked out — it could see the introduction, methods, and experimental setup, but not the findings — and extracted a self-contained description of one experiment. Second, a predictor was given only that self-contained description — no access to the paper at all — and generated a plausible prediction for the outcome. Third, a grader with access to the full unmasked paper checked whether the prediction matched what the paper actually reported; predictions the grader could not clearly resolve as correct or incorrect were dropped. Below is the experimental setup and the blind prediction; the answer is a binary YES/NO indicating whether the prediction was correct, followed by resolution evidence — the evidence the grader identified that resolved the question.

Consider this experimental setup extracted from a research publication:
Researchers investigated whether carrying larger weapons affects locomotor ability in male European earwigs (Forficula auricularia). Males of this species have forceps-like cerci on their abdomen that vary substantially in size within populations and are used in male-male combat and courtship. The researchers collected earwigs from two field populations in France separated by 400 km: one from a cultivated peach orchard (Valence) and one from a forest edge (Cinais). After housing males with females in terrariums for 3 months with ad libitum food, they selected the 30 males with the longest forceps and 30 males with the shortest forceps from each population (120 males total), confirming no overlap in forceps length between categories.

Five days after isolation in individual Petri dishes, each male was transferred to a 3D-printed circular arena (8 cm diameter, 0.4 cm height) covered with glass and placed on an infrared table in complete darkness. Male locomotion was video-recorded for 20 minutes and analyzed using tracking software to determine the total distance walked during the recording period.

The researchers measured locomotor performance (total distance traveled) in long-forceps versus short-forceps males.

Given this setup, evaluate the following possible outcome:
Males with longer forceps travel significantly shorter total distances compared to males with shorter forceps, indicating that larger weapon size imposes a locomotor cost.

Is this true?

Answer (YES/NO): NO